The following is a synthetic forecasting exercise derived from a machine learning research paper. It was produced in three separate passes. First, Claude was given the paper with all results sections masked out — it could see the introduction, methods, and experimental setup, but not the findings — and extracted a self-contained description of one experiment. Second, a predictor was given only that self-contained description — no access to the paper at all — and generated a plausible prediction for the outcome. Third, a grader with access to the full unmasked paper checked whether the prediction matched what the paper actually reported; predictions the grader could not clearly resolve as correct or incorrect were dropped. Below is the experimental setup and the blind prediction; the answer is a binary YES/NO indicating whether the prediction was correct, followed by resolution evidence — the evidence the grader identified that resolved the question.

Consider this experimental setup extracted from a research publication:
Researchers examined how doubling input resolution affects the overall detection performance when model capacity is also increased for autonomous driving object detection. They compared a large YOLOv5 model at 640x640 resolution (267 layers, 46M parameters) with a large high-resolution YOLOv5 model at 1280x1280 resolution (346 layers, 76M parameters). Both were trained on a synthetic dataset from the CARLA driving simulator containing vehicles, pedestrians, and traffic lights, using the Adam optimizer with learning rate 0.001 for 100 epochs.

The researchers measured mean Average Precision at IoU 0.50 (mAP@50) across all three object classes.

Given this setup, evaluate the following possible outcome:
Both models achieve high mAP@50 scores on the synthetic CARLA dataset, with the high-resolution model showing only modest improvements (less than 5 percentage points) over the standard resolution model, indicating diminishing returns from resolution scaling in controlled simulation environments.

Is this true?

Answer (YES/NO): NO